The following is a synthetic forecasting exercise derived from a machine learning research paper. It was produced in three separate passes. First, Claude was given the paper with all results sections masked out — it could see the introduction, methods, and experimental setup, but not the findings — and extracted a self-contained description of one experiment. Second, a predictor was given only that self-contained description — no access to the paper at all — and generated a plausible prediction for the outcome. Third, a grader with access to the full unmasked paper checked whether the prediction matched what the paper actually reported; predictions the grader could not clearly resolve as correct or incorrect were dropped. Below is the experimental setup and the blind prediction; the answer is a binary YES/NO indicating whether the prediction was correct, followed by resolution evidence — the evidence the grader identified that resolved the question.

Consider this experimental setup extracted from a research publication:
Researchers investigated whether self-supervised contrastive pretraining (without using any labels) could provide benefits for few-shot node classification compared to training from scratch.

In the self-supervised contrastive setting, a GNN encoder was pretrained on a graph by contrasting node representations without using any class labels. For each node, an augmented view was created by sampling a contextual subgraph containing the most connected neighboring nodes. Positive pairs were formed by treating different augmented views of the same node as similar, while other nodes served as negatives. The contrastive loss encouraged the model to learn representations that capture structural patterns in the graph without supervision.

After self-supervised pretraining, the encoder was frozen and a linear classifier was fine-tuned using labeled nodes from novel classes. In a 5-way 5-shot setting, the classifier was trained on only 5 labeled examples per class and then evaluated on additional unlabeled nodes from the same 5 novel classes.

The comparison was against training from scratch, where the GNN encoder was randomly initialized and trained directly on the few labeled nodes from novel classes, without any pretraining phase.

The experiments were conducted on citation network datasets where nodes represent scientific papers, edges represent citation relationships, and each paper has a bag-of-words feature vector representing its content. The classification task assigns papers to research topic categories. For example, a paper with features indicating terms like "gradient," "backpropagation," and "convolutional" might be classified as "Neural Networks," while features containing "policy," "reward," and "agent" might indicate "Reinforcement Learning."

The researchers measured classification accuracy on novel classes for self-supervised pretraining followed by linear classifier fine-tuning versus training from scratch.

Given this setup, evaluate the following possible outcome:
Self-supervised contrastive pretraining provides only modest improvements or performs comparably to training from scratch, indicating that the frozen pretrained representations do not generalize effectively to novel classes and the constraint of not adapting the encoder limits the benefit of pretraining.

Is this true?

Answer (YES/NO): NO